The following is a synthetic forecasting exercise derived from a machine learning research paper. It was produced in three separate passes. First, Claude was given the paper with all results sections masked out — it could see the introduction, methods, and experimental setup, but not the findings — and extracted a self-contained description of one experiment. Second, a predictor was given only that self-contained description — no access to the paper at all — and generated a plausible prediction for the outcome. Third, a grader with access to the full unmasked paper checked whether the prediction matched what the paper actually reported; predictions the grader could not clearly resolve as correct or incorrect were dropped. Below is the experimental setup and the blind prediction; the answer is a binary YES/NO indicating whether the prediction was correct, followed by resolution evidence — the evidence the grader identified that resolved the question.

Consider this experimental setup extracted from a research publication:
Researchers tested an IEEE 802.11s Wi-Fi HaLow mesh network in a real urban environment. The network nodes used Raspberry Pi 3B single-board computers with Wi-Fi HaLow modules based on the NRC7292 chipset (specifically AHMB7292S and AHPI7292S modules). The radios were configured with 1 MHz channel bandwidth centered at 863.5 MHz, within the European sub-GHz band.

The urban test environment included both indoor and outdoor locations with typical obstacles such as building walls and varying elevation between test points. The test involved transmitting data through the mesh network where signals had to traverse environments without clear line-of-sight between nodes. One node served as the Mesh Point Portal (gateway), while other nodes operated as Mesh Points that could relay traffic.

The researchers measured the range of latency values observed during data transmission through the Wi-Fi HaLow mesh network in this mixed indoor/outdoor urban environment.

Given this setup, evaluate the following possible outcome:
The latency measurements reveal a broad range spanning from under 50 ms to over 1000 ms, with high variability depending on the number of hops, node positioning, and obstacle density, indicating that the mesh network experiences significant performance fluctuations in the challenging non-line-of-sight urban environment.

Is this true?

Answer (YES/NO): NO